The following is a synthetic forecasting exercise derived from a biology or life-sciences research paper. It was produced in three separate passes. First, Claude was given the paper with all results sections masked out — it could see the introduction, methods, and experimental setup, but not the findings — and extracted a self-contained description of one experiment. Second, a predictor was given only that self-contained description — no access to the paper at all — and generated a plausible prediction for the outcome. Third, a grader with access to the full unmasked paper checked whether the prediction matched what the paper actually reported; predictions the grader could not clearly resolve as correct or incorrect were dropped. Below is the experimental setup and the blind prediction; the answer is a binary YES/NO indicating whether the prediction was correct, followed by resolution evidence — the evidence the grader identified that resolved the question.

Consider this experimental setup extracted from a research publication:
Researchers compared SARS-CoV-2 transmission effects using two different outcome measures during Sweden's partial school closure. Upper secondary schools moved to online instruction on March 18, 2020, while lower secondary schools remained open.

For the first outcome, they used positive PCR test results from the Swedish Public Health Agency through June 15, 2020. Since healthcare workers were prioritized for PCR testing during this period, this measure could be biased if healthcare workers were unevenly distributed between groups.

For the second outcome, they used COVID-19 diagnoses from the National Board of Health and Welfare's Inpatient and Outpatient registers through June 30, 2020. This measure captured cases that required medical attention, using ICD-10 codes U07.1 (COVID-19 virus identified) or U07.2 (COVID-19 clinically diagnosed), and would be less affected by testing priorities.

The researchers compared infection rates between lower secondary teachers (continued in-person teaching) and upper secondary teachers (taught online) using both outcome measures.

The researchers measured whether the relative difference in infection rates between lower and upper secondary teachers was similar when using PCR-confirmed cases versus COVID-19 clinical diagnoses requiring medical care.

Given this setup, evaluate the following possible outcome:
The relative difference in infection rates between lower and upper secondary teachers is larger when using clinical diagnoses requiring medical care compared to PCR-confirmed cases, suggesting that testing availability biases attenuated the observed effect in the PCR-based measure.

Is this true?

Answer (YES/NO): NO